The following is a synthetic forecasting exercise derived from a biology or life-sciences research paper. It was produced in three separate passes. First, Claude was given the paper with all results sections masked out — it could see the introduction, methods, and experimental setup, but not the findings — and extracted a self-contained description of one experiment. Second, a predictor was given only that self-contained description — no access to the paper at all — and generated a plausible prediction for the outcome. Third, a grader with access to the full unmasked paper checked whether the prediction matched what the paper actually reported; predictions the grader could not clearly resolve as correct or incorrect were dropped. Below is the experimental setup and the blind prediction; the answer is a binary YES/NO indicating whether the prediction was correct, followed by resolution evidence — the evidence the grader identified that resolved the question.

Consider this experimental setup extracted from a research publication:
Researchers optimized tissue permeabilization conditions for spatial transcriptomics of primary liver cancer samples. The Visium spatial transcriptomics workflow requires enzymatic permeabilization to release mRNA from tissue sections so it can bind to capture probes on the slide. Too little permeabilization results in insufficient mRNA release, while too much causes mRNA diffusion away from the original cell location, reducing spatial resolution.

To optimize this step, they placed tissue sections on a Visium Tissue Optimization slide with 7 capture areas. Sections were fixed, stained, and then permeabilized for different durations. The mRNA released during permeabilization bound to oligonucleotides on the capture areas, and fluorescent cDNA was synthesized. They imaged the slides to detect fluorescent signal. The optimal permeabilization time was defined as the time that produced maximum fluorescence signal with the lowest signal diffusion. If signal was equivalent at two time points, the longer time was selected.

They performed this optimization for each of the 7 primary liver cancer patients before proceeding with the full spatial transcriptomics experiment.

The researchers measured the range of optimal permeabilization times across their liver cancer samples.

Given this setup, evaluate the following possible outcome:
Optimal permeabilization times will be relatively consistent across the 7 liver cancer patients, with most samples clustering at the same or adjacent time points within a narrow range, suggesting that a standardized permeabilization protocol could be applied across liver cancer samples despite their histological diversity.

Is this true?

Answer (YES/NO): NO